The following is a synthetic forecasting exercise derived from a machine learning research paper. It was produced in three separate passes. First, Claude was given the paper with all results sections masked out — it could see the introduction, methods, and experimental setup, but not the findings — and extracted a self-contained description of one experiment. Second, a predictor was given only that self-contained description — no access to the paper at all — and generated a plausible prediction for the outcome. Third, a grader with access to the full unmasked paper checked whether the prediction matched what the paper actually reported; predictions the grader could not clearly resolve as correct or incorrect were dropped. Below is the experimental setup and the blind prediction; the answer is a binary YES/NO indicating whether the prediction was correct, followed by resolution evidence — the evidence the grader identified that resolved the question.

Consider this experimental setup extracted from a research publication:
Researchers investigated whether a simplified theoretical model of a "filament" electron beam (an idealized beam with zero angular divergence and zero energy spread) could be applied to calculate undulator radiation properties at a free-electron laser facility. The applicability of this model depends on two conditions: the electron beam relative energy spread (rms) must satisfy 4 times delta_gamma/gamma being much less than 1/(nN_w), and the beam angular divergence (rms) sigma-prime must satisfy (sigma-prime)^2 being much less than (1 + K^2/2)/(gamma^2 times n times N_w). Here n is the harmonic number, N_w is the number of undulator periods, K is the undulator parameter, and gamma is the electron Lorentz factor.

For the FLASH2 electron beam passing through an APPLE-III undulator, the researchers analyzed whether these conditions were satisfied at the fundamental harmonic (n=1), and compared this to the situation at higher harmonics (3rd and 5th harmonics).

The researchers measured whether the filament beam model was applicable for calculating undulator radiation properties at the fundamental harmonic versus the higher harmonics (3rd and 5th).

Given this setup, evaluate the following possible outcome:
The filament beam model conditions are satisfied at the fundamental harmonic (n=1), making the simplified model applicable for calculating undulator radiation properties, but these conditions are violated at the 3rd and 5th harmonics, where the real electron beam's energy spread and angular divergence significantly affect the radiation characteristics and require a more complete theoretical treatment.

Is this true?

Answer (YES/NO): YES